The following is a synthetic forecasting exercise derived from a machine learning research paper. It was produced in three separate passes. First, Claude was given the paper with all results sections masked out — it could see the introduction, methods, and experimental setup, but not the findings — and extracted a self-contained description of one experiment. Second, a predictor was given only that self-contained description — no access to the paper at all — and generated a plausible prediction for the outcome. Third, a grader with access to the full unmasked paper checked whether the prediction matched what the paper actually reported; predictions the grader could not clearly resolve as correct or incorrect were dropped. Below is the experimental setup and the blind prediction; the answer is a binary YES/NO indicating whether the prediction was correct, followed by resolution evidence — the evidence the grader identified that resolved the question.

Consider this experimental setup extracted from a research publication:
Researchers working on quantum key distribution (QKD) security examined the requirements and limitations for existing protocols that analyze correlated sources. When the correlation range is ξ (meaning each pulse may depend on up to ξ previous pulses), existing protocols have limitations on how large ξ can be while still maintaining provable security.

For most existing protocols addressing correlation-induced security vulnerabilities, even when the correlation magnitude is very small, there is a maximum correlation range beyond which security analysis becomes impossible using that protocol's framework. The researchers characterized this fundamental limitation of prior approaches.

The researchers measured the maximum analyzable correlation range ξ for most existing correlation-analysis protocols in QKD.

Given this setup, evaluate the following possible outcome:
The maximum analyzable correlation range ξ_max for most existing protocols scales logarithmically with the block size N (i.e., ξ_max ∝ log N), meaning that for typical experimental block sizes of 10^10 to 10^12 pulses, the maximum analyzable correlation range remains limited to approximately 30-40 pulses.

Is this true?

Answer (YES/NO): NO